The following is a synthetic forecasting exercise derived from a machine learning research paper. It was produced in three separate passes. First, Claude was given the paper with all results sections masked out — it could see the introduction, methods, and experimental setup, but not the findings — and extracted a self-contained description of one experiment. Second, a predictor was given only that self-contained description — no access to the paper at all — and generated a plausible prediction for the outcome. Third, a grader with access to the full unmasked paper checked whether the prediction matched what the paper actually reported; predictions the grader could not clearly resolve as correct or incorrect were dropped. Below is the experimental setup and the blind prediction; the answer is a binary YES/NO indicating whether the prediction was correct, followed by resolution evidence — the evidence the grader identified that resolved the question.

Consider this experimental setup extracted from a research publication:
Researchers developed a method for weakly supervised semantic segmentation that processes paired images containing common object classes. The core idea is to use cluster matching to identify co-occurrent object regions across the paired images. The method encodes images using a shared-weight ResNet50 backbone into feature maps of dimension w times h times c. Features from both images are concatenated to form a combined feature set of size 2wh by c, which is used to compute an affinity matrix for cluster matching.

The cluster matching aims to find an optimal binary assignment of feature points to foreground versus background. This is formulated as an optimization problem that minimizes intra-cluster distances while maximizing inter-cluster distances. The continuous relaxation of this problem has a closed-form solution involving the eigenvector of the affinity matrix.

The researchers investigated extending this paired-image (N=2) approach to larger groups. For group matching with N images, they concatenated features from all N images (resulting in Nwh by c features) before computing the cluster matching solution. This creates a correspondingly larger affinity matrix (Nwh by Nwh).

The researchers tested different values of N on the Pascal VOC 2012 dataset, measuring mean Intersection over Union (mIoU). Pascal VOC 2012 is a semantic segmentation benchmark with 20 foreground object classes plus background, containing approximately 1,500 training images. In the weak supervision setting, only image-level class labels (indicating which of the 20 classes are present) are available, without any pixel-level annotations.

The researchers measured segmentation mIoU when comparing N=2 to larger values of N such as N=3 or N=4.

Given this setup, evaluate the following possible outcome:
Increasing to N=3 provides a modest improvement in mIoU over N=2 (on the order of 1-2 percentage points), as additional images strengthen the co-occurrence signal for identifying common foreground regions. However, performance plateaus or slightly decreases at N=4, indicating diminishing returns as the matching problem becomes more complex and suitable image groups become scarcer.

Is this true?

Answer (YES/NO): NO